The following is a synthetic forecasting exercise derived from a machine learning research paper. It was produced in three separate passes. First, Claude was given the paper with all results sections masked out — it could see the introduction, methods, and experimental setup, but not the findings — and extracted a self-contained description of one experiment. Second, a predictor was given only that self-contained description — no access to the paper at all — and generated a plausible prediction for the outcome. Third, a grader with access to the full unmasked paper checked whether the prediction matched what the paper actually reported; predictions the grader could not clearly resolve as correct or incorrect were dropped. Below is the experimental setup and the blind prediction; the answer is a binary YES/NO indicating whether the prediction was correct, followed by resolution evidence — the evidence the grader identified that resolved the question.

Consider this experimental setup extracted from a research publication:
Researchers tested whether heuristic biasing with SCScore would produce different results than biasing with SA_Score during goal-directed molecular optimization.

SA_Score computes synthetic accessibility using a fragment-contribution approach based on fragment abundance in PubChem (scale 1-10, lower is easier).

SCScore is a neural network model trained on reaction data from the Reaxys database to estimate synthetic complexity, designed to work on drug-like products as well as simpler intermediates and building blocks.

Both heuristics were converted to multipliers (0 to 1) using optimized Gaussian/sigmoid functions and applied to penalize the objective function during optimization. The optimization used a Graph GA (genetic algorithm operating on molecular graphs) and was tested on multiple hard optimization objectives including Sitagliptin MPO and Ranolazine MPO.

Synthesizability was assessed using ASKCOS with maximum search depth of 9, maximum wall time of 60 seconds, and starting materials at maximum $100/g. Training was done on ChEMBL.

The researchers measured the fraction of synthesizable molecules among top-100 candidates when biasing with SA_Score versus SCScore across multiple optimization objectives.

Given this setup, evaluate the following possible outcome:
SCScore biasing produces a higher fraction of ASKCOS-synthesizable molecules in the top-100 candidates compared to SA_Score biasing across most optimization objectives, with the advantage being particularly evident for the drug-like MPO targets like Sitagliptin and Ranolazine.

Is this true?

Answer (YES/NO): NO